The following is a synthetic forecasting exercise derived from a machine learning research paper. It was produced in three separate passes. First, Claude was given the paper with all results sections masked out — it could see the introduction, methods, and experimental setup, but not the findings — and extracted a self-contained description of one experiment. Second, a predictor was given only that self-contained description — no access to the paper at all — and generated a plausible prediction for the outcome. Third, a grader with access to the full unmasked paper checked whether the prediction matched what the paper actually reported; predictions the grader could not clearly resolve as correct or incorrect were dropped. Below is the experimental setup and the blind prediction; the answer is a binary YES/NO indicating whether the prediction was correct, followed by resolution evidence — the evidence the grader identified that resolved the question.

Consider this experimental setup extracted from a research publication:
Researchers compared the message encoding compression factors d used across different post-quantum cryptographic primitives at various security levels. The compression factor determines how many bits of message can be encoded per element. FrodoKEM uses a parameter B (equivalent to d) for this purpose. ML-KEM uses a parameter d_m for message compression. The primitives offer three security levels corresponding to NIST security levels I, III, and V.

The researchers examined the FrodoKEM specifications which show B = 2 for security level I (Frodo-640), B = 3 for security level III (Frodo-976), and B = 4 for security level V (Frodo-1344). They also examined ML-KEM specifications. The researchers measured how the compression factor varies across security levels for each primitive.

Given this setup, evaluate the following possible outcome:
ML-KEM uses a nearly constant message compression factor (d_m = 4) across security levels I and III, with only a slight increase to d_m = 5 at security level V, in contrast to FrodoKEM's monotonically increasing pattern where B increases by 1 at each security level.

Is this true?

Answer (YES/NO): NO